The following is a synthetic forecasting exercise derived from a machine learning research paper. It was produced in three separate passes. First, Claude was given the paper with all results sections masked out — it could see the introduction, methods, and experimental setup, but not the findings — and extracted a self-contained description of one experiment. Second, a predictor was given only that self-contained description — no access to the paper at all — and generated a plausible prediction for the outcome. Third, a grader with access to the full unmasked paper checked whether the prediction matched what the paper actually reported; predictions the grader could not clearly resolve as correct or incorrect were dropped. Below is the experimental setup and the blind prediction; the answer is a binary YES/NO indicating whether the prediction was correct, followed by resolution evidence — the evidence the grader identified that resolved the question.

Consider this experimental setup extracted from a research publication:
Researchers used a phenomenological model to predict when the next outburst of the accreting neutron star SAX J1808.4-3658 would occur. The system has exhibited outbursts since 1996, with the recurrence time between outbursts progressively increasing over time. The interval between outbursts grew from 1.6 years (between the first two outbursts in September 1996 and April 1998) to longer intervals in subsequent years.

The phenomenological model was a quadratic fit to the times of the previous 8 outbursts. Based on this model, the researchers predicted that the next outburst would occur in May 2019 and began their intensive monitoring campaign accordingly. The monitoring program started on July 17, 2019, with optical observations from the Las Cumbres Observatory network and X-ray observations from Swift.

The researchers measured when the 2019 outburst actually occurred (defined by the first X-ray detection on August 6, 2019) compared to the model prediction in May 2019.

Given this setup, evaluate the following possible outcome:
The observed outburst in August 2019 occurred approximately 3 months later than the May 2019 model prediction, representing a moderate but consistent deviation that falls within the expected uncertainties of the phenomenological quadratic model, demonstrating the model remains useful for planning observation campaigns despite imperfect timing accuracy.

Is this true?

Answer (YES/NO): YES